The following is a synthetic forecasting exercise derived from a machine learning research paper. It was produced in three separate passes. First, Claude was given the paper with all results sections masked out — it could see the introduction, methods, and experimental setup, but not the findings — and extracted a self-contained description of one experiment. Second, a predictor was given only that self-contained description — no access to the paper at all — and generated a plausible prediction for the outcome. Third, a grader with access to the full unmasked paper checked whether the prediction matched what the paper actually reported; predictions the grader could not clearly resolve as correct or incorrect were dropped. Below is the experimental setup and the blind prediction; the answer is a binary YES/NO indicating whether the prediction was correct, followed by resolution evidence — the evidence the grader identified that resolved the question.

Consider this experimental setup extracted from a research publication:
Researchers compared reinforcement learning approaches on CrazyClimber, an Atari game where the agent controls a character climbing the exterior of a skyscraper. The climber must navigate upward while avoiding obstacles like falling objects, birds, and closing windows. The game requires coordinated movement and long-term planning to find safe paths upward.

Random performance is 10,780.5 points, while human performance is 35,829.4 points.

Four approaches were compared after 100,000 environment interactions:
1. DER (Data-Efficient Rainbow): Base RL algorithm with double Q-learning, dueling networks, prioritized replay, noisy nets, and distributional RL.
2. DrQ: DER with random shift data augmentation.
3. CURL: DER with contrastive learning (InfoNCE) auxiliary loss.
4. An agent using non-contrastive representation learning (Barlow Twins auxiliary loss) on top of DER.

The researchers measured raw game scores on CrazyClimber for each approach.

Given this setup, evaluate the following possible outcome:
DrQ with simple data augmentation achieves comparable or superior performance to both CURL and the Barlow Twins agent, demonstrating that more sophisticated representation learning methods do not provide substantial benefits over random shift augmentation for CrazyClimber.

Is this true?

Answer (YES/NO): NO